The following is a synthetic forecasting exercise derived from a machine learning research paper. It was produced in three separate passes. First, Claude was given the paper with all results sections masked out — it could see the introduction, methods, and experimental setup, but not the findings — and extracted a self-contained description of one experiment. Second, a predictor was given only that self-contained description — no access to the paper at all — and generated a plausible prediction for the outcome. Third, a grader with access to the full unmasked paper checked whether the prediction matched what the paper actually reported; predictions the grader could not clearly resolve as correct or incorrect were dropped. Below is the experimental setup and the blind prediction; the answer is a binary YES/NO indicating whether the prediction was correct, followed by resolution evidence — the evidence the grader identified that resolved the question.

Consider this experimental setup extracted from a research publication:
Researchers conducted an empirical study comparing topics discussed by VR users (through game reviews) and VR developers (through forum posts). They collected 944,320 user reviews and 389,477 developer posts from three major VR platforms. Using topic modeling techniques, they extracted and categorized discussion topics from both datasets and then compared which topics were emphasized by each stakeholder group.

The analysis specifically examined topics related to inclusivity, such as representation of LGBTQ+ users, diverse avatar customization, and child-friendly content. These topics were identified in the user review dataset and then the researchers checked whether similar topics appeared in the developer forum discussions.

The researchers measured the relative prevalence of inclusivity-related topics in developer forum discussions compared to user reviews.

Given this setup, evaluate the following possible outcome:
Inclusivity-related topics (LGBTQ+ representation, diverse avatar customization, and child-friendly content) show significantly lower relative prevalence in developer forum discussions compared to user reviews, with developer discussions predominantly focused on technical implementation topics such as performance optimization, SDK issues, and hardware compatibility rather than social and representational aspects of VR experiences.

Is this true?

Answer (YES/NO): YES